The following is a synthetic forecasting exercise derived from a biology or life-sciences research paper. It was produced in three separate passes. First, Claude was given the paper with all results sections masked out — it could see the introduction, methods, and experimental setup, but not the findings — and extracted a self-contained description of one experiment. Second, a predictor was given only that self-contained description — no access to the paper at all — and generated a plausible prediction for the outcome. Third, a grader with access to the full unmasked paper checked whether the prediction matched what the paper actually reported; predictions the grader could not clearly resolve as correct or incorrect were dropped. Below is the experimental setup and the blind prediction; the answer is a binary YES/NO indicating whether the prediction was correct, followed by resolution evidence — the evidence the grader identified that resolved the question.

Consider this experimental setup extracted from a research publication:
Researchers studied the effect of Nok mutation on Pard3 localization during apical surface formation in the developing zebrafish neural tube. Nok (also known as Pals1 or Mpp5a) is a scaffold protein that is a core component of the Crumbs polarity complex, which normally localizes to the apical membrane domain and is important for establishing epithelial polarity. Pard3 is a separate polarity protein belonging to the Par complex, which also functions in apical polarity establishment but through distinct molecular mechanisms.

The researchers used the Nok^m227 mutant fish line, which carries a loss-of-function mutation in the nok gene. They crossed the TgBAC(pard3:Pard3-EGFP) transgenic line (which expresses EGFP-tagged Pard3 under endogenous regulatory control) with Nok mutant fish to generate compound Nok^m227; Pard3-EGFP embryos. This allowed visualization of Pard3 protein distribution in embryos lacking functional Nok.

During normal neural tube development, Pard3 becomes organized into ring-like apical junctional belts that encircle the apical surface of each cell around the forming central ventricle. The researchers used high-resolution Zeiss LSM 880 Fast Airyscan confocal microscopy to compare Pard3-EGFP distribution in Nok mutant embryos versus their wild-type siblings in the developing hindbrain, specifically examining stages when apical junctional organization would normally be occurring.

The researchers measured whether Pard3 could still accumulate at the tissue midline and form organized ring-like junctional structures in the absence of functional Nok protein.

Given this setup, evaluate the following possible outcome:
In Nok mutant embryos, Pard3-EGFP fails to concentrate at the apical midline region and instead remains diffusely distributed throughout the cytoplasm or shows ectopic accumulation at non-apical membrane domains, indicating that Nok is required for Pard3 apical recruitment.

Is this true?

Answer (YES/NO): NO